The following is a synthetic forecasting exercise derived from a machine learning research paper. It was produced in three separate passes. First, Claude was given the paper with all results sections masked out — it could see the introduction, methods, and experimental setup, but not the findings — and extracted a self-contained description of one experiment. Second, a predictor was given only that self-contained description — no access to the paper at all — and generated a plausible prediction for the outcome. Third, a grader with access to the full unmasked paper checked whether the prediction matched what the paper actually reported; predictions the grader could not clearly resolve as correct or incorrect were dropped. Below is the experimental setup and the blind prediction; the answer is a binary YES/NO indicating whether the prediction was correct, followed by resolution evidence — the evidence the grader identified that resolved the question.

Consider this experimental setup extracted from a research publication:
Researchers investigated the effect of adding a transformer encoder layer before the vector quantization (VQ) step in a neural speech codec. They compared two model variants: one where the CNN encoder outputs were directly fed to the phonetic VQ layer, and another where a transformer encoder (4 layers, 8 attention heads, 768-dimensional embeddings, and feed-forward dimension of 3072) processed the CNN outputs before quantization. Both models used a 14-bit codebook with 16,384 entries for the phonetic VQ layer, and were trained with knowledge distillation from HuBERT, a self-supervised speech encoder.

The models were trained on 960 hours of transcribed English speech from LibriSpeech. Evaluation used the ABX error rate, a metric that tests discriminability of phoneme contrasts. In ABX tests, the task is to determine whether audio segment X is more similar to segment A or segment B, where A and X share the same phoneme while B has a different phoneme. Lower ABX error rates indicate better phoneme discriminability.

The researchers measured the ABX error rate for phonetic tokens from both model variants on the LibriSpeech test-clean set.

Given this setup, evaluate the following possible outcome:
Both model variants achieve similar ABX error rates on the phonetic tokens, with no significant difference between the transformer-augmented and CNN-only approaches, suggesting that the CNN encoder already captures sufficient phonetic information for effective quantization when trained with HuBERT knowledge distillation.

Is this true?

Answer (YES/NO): NO